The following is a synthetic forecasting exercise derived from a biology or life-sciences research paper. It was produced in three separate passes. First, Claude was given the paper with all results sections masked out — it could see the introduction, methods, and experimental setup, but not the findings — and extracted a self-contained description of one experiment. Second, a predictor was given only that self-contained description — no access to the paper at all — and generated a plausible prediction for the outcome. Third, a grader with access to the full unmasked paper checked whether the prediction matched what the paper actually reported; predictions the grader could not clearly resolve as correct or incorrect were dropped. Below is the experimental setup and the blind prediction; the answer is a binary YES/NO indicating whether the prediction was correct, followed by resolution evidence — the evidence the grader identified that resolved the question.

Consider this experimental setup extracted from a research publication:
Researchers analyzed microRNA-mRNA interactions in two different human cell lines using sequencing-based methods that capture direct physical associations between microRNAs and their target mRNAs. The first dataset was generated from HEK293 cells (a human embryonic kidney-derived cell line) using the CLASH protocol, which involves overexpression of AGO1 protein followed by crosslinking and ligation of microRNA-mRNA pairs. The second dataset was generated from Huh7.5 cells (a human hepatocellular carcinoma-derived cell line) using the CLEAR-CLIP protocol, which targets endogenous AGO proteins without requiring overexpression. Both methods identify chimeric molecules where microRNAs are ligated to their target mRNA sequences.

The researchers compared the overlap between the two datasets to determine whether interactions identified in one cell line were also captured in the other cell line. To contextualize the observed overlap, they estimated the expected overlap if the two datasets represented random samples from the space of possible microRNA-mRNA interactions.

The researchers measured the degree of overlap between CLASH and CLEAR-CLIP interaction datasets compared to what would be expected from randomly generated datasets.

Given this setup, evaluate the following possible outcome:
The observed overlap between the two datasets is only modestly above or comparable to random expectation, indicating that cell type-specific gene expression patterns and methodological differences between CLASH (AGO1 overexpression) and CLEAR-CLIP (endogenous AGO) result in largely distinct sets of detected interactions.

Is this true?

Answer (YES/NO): NO